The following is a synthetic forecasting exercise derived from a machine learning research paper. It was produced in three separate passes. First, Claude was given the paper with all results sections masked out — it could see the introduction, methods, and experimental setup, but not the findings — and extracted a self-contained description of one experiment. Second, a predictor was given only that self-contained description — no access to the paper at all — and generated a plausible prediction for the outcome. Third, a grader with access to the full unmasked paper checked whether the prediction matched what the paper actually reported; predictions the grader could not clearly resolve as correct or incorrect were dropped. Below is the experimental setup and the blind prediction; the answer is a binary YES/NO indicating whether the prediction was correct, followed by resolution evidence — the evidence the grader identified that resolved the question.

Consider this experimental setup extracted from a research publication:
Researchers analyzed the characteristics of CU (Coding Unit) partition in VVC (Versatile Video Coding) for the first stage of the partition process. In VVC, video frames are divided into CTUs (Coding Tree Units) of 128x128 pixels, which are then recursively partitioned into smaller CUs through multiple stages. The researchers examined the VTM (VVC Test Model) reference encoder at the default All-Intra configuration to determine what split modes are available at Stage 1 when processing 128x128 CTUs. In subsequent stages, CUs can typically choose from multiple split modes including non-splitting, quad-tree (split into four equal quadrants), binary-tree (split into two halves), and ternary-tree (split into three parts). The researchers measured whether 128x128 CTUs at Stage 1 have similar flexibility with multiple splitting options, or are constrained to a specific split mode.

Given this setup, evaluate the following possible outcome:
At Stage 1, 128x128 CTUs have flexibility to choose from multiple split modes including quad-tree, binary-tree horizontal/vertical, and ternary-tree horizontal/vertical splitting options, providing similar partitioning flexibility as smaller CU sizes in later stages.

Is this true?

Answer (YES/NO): NO